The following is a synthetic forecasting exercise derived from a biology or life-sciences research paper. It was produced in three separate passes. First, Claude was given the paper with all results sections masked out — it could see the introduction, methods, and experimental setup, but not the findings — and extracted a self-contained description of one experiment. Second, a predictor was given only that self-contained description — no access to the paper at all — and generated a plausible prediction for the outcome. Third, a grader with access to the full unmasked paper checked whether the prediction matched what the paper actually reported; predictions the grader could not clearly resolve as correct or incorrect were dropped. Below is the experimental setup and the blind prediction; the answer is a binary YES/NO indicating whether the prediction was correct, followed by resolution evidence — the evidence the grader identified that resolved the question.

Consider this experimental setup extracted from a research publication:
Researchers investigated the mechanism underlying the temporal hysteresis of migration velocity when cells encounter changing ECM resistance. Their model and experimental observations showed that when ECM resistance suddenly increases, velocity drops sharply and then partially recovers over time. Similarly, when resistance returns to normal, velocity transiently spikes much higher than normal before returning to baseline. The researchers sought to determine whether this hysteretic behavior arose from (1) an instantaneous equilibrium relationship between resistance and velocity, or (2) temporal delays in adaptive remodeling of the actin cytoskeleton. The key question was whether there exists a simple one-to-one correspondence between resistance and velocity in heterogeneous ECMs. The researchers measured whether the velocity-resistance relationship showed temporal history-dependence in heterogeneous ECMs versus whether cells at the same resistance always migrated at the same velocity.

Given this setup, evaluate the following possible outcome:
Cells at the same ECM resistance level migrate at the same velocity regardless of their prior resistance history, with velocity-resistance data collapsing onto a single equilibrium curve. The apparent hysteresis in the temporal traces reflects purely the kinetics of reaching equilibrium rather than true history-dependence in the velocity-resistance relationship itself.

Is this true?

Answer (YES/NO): NO